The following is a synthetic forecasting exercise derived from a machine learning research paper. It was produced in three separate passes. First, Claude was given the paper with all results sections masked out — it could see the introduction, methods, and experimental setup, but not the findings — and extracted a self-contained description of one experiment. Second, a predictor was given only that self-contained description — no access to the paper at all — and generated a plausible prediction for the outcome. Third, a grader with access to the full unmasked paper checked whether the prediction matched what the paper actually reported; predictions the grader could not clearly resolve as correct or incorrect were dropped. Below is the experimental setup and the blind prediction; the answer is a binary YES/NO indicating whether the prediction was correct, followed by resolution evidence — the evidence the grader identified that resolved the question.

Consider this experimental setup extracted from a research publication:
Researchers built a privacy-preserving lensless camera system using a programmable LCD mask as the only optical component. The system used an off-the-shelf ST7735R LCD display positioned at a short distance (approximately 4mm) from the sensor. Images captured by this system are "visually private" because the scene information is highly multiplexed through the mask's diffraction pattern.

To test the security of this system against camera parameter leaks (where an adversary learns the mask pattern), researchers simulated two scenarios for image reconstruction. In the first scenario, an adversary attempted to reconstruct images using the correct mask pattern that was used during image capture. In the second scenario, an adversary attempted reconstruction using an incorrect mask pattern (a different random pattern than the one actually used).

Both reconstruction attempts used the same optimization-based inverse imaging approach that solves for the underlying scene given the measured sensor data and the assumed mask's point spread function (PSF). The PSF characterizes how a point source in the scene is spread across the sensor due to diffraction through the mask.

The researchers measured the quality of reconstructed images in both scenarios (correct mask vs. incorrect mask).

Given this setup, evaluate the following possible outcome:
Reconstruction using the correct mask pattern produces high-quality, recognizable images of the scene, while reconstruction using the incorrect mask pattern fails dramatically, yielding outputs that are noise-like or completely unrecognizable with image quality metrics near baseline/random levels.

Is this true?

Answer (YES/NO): YES